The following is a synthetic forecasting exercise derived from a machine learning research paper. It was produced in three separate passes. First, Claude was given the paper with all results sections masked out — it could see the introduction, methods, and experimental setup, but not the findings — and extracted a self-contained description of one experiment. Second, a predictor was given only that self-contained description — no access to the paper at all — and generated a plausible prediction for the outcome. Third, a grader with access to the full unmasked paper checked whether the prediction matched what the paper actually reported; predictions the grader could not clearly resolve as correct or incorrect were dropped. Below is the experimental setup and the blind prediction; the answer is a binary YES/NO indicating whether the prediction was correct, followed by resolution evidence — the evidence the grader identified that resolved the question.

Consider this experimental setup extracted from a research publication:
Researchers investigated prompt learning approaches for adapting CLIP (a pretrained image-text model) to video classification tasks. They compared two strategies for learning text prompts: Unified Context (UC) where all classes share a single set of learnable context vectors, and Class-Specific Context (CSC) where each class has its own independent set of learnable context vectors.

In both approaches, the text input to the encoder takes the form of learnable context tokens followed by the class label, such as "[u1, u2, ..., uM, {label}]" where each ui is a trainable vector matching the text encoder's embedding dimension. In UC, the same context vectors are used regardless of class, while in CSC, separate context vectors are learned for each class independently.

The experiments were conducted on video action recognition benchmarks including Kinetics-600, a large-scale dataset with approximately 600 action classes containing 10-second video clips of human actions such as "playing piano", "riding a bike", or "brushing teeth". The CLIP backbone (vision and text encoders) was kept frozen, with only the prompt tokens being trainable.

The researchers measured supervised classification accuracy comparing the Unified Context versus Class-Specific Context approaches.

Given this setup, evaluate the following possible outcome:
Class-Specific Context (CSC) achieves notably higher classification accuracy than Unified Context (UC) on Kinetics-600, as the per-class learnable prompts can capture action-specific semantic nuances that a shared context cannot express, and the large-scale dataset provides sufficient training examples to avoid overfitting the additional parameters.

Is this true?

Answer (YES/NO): YES